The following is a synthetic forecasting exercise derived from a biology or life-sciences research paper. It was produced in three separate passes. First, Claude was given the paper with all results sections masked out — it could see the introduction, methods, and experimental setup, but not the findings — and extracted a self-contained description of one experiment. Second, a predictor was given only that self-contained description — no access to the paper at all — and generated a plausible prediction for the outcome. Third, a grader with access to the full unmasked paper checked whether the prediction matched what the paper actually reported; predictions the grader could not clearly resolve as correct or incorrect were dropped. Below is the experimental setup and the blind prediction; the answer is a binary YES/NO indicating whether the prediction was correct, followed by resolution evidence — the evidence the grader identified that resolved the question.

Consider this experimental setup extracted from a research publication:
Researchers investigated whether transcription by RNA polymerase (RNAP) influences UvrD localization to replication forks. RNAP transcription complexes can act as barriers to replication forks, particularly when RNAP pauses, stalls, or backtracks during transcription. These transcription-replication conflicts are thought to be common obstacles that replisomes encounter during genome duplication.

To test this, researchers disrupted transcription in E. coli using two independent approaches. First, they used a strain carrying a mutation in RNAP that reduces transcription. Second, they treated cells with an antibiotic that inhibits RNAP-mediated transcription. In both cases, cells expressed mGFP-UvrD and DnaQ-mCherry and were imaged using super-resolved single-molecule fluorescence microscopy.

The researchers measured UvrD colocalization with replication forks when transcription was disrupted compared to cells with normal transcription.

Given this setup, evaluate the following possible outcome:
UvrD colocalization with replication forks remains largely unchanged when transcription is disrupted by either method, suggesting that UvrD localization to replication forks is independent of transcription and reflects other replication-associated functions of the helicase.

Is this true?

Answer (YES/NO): NO